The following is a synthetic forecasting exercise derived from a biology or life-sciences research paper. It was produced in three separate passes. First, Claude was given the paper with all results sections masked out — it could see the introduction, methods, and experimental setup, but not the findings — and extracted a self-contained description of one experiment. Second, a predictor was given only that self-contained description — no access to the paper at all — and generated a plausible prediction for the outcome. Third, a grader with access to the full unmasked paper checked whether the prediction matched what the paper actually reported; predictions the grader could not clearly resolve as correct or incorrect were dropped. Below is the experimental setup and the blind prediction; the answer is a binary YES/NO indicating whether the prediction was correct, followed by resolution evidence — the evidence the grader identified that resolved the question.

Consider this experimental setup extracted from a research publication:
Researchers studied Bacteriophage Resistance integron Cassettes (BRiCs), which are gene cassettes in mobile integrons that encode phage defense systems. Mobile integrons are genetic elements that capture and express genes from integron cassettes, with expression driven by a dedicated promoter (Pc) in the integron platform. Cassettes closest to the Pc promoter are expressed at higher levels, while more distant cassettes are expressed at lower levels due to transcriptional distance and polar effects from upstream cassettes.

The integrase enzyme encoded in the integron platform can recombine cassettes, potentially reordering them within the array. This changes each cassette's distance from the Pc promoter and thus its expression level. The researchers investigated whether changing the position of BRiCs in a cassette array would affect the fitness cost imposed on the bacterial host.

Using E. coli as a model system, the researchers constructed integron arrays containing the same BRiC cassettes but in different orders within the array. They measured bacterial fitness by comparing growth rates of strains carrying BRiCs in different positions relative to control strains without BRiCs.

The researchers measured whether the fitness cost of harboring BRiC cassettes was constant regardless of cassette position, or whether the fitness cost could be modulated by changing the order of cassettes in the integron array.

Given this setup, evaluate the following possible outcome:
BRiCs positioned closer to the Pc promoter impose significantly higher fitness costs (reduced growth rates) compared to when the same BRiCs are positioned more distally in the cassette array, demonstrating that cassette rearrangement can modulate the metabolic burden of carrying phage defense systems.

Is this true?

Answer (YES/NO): YES